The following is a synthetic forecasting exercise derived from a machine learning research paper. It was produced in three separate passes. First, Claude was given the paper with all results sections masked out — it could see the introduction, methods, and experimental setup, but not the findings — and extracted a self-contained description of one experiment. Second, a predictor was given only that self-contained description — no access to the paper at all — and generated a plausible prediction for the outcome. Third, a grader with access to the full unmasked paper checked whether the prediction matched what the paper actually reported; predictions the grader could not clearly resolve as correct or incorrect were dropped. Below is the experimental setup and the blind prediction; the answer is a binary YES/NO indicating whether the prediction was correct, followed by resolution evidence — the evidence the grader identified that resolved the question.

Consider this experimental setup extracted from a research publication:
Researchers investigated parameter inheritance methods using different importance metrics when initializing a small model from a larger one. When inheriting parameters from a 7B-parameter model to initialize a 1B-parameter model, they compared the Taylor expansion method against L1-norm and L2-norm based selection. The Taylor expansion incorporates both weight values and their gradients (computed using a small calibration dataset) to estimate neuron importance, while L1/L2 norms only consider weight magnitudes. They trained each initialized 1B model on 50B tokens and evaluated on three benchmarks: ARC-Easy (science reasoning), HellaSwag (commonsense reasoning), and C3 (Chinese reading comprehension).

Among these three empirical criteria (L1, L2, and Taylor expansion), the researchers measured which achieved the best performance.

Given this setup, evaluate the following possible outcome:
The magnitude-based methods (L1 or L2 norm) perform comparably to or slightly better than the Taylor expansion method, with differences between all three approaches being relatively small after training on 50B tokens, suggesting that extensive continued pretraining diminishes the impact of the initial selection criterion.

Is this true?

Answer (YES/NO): NO